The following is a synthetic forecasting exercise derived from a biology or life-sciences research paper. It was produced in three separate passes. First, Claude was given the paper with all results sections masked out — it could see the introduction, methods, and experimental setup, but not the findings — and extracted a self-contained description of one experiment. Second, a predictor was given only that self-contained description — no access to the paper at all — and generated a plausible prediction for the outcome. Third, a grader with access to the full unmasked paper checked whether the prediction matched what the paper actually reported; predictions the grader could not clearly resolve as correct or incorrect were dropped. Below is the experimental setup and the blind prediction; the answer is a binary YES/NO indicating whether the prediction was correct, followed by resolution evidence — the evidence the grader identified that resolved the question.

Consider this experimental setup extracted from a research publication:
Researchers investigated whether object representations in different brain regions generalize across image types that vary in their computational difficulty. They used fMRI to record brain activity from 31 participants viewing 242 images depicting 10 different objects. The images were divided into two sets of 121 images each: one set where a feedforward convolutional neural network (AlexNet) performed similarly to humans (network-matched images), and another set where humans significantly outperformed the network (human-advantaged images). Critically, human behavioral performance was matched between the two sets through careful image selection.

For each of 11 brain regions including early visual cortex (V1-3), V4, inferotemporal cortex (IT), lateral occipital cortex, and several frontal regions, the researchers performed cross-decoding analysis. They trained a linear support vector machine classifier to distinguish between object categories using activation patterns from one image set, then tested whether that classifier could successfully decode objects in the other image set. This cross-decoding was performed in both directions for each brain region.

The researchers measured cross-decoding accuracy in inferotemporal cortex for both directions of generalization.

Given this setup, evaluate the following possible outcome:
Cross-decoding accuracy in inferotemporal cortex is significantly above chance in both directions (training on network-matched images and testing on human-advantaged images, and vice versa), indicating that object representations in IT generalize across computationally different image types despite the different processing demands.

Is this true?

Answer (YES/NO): YES